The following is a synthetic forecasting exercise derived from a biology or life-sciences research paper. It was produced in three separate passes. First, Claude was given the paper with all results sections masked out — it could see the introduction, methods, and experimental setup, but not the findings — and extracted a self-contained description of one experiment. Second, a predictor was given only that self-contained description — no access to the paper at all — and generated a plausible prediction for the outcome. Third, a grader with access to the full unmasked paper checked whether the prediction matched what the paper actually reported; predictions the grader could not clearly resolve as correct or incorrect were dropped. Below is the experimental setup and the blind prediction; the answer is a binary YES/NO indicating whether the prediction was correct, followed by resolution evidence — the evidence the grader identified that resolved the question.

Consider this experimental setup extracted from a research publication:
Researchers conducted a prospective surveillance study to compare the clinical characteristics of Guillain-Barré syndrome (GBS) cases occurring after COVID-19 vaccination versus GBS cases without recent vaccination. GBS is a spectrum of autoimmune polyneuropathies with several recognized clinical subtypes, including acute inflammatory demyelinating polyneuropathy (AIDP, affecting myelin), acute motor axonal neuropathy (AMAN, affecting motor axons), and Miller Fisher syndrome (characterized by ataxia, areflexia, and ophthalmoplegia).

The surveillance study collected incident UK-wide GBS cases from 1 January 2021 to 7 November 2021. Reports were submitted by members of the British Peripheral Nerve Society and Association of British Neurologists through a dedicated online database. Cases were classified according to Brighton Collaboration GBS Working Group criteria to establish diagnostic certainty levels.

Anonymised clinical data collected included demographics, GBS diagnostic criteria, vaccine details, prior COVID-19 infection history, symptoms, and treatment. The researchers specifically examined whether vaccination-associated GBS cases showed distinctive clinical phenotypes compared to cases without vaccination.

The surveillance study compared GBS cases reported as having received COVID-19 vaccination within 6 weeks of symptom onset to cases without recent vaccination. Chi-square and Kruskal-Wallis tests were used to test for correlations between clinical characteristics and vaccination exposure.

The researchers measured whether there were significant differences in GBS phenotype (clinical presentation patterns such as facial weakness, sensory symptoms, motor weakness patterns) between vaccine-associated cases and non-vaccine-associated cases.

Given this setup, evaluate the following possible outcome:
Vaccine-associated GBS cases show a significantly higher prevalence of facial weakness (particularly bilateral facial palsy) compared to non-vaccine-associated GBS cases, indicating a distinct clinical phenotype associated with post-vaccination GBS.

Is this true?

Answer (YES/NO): NO